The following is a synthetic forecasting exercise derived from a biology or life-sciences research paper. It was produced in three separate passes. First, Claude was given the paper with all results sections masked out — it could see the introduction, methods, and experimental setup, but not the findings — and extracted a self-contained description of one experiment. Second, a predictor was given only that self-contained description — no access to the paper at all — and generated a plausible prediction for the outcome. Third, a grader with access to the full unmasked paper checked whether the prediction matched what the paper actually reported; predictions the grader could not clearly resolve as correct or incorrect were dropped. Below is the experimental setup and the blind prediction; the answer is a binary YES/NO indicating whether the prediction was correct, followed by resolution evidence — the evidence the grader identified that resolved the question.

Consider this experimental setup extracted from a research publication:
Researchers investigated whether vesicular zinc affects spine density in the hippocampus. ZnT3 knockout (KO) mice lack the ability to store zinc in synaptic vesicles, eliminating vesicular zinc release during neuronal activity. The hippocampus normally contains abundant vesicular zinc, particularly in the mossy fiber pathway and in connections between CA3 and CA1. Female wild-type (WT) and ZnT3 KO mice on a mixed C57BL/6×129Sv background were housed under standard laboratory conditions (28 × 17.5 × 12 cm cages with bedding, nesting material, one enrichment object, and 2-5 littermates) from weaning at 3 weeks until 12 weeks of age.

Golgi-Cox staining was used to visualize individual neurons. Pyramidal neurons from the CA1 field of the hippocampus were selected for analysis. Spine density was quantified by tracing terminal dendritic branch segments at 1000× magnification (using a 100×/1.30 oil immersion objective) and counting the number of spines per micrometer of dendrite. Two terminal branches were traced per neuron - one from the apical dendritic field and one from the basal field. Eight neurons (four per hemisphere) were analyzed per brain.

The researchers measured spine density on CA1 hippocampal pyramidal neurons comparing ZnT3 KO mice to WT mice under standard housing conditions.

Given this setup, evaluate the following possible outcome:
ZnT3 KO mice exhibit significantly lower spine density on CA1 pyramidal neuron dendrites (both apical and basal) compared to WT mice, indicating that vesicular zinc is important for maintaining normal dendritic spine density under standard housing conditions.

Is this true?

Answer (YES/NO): NO